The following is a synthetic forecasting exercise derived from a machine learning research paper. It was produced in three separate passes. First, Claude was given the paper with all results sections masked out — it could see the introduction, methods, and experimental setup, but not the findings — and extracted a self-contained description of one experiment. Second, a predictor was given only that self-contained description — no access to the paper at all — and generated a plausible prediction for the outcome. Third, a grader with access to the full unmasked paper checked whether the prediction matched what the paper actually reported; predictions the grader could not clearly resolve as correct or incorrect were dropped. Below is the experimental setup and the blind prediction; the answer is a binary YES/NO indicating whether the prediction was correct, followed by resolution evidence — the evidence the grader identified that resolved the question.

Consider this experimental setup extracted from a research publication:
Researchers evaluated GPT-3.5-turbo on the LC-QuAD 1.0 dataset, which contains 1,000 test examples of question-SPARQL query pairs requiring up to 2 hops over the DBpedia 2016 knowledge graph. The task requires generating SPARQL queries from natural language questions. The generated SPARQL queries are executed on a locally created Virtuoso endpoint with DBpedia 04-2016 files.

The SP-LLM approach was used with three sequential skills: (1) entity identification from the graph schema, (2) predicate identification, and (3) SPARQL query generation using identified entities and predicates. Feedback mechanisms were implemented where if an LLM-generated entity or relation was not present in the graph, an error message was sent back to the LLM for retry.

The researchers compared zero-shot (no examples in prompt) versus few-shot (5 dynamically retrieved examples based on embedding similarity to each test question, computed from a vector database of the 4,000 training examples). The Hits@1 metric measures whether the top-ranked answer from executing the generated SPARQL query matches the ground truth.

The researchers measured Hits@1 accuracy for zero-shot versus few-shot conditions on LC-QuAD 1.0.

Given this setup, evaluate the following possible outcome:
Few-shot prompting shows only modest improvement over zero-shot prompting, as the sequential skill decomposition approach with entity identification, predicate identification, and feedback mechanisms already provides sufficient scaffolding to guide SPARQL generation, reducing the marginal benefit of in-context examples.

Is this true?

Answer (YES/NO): NO